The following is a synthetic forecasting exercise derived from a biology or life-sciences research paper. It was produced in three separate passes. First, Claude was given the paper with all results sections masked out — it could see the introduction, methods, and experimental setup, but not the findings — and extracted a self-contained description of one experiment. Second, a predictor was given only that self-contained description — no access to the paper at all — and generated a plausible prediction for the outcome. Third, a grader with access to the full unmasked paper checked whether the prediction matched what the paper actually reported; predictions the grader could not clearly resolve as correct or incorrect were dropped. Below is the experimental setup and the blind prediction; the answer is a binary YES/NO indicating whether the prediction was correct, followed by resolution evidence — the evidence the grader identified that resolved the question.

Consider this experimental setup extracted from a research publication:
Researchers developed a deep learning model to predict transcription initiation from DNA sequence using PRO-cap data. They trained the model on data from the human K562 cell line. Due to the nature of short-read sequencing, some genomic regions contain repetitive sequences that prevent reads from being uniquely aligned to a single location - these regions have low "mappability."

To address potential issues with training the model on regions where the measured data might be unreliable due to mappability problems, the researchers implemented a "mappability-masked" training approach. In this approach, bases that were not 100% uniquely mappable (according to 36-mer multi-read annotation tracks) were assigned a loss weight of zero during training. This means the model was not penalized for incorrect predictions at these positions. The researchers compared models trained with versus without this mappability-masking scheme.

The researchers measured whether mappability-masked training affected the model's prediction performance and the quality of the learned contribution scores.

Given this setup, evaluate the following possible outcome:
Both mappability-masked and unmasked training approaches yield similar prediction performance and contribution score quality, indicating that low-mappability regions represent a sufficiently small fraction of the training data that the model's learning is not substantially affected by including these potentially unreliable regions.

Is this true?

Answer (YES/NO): NO